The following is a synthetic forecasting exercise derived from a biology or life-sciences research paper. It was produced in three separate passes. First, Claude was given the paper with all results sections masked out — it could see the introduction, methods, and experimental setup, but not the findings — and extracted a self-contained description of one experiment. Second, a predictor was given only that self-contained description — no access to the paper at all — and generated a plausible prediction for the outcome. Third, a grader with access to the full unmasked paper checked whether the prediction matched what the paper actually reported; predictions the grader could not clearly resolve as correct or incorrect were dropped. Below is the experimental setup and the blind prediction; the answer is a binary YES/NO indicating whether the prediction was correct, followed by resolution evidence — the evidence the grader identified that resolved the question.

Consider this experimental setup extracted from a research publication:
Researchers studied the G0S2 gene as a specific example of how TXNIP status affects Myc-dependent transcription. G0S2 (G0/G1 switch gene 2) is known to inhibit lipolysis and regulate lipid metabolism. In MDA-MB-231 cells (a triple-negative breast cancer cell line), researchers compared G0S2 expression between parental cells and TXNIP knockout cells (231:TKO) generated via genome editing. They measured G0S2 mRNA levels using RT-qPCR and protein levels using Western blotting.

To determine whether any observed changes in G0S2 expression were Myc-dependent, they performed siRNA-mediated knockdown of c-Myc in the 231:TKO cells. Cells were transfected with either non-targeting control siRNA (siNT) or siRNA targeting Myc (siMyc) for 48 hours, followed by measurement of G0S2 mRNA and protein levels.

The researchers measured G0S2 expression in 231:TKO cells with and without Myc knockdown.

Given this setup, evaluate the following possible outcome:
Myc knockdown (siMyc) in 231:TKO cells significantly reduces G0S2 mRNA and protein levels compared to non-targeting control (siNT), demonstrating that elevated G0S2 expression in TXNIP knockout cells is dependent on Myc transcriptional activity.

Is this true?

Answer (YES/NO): YES